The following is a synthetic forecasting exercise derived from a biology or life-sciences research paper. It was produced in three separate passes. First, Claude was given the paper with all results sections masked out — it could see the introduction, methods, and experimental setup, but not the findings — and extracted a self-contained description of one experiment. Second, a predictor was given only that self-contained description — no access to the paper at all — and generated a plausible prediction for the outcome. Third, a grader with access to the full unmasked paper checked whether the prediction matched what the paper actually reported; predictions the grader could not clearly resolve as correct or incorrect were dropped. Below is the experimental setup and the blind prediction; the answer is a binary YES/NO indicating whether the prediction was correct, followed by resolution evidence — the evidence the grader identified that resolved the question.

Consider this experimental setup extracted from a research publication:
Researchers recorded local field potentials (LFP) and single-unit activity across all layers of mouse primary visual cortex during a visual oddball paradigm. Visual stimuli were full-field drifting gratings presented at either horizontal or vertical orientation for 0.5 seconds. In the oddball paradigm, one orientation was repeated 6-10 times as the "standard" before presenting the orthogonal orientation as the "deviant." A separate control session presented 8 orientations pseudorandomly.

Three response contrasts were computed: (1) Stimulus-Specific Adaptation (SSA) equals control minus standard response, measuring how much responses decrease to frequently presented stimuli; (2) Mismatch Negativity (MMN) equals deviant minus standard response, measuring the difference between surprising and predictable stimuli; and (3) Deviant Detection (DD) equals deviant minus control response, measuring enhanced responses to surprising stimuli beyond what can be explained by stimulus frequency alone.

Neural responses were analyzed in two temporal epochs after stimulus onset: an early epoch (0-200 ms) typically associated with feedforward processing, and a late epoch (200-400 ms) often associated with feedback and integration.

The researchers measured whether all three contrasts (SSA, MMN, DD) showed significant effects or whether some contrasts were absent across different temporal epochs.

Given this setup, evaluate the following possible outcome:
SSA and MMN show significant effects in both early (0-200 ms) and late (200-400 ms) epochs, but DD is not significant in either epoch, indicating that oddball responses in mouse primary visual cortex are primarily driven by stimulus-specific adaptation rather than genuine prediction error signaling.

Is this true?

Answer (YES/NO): NO